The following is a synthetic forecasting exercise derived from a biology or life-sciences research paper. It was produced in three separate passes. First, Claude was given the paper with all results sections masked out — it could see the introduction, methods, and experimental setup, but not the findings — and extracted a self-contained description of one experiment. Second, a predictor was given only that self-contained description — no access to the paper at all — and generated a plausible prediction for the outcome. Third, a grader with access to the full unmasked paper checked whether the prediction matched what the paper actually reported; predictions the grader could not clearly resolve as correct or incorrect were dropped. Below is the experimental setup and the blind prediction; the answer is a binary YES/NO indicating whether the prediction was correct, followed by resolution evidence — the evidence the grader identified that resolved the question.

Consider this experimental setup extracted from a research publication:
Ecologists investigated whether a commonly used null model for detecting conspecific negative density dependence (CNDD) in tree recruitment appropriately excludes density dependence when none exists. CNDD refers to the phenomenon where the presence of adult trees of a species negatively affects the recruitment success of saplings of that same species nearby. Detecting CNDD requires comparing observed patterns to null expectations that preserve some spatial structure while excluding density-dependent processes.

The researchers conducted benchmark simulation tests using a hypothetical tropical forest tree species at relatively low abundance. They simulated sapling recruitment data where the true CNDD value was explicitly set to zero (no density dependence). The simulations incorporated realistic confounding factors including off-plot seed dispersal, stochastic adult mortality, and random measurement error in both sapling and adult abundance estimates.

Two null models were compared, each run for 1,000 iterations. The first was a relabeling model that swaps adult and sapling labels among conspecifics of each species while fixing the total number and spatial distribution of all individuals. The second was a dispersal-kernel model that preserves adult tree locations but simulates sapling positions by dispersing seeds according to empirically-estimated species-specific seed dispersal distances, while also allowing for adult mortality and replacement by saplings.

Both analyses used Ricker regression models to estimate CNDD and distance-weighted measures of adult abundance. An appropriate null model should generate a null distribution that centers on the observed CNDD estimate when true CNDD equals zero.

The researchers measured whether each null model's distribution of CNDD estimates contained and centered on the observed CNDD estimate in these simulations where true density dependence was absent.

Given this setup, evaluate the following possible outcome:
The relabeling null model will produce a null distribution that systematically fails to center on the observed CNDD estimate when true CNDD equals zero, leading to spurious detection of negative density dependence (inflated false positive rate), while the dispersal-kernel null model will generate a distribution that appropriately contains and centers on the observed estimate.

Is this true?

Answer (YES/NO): YES